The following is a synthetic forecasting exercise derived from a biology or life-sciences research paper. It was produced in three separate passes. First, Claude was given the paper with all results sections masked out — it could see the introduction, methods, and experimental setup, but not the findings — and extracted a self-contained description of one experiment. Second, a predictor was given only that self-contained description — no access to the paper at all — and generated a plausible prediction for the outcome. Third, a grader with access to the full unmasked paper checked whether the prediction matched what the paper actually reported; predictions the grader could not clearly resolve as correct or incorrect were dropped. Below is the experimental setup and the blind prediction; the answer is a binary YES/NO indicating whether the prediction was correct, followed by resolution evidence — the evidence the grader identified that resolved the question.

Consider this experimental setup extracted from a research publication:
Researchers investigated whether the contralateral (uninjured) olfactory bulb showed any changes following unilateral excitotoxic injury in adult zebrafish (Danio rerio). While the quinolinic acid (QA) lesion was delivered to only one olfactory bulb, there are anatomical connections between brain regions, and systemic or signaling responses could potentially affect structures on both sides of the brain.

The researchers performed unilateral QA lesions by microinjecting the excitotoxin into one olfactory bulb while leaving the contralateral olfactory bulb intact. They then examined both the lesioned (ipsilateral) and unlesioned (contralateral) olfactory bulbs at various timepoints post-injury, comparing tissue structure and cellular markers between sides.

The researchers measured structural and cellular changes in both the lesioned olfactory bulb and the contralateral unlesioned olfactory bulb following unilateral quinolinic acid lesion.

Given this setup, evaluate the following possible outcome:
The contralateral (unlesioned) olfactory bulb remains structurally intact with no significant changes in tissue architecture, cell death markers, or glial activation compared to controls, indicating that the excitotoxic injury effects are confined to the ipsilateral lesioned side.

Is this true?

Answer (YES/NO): NO